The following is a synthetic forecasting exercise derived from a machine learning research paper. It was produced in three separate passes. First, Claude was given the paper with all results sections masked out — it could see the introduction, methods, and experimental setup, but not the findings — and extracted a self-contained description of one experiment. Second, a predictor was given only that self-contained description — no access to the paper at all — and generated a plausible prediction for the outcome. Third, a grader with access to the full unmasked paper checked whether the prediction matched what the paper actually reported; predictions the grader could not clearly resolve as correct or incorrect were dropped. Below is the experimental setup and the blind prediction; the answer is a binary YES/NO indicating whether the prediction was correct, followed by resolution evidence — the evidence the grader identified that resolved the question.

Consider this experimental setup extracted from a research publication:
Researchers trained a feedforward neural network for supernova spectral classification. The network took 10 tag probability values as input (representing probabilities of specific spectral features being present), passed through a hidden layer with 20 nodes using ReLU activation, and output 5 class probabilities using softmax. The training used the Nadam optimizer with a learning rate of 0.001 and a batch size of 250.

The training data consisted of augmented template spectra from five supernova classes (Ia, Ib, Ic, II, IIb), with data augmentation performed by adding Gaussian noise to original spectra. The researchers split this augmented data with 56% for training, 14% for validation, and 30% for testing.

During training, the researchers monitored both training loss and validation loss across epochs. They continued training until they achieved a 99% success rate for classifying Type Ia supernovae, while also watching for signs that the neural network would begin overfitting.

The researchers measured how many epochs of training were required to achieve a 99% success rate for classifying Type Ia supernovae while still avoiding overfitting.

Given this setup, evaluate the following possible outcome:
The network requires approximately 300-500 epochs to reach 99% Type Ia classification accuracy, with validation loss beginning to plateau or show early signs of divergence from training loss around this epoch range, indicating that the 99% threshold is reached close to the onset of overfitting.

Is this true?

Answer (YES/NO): NO